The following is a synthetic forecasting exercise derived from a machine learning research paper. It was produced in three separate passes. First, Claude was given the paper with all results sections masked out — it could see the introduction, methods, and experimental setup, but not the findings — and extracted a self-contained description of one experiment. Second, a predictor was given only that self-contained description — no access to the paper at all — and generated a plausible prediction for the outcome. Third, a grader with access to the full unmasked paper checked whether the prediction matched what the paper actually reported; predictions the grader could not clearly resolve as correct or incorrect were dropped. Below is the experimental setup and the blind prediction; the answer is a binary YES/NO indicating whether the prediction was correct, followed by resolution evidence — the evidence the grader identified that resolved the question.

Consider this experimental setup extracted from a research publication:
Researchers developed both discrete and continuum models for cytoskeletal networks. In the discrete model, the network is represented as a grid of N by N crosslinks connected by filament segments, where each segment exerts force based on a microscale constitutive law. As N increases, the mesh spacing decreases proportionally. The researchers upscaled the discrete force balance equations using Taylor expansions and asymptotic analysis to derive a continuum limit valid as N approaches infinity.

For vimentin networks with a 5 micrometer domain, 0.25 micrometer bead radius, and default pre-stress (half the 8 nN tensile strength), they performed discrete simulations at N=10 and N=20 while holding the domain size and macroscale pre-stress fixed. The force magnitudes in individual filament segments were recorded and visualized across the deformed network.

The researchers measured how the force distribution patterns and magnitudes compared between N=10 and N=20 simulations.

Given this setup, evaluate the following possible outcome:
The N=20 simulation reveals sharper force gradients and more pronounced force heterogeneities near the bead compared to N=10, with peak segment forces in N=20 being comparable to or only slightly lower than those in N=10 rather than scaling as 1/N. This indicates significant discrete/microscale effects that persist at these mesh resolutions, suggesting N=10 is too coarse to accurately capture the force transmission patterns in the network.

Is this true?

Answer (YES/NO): NO